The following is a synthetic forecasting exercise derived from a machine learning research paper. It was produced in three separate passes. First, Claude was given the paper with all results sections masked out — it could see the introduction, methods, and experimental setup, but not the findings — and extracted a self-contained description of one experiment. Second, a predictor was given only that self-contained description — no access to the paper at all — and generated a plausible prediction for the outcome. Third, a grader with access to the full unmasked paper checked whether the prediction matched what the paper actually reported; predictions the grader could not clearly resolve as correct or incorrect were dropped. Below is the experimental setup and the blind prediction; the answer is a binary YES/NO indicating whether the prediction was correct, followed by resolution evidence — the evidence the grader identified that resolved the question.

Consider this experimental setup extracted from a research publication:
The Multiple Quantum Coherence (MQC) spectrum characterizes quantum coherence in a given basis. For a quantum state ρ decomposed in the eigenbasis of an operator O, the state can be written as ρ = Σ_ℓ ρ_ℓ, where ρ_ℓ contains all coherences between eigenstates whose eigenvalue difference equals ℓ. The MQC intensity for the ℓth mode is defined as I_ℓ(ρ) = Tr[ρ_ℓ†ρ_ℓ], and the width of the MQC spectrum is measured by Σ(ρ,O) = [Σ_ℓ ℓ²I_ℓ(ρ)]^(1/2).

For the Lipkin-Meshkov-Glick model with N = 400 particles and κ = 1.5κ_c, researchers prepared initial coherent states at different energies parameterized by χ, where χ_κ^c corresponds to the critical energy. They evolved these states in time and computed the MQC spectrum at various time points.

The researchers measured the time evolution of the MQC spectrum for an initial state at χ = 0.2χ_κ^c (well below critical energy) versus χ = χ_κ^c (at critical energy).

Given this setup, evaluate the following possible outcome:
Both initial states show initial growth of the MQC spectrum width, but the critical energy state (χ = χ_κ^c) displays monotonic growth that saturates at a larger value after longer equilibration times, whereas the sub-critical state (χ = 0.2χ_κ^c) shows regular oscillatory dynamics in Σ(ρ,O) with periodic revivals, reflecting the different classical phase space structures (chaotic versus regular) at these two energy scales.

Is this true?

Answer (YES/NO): NO